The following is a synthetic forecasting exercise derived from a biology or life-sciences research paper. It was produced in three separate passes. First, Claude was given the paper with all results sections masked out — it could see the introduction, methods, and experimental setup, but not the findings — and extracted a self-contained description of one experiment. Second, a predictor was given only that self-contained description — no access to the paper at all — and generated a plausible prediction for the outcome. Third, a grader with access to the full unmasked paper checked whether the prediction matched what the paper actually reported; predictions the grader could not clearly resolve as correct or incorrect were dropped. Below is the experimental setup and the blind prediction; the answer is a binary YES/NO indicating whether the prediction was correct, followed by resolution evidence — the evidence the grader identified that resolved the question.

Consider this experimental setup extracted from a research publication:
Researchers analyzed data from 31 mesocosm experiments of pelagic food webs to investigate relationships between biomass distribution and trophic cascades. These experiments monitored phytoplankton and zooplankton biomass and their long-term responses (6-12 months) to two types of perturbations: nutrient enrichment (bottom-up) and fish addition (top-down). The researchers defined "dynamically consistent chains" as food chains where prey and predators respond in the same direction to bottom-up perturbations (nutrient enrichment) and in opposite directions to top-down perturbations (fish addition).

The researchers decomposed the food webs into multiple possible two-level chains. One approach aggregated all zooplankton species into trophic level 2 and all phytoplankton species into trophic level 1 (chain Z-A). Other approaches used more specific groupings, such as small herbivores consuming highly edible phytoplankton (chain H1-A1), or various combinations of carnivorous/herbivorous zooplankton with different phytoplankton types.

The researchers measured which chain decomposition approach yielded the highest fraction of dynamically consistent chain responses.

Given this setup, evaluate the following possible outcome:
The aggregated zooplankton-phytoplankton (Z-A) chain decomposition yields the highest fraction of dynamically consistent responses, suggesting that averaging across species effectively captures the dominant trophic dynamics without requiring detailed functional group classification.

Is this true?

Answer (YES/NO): NO